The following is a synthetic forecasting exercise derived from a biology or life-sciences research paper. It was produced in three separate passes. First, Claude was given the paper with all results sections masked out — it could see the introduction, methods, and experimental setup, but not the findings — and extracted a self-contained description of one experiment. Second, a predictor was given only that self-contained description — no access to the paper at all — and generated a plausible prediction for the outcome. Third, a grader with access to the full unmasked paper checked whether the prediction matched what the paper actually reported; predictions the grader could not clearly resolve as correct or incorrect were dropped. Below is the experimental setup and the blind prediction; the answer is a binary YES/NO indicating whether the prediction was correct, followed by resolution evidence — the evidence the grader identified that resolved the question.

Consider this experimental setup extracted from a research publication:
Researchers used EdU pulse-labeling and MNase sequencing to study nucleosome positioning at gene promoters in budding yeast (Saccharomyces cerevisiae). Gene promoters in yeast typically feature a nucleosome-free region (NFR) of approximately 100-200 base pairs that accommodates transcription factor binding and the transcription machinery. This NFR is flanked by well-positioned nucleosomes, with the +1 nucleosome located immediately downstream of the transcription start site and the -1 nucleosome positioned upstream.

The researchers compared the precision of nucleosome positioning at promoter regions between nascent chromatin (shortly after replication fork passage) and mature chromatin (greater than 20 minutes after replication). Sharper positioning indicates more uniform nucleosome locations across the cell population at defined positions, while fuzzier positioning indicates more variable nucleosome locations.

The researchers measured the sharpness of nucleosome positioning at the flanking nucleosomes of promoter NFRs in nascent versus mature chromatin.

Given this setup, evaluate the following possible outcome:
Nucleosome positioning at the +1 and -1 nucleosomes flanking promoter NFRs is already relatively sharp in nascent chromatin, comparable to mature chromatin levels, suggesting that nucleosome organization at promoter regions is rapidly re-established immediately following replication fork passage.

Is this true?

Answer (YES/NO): YES